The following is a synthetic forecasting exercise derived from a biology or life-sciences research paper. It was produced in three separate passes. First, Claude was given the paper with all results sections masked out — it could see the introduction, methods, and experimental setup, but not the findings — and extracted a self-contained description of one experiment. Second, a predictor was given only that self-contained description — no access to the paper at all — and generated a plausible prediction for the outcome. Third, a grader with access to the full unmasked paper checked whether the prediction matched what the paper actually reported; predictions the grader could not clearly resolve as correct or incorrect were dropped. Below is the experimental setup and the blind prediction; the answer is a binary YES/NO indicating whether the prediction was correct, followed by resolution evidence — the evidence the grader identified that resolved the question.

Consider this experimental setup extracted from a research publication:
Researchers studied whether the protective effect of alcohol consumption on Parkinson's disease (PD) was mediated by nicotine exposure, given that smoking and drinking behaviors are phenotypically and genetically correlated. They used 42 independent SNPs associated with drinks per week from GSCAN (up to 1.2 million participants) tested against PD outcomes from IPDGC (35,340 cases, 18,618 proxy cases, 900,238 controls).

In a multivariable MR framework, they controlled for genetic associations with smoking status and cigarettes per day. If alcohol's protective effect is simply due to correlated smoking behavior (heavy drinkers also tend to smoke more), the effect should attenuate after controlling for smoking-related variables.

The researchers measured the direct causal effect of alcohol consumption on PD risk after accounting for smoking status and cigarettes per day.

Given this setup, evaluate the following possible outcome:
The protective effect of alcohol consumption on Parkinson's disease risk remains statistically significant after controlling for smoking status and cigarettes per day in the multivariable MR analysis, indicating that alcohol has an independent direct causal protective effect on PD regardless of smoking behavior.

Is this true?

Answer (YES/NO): YES